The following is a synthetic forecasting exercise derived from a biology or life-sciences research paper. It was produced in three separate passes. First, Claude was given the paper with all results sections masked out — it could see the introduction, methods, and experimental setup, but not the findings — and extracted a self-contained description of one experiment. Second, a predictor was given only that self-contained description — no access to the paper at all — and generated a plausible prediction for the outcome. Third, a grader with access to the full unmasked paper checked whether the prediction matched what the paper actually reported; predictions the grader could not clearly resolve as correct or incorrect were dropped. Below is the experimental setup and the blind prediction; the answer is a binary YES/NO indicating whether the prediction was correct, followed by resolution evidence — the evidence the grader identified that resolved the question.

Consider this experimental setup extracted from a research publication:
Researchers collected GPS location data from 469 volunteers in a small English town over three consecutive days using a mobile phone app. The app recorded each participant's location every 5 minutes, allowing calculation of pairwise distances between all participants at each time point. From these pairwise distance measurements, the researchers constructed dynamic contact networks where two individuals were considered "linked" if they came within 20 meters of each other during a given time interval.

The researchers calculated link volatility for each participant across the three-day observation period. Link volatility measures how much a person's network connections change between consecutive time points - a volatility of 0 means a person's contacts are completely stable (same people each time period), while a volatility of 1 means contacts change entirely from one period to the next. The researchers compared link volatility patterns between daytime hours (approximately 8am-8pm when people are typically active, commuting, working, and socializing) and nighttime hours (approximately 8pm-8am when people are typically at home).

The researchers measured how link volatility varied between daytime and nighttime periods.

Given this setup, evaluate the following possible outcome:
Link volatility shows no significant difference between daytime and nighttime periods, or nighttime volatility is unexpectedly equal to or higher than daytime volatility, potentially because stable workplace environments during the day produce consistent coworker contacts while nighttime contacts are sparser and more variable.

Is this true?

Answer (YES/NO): NO